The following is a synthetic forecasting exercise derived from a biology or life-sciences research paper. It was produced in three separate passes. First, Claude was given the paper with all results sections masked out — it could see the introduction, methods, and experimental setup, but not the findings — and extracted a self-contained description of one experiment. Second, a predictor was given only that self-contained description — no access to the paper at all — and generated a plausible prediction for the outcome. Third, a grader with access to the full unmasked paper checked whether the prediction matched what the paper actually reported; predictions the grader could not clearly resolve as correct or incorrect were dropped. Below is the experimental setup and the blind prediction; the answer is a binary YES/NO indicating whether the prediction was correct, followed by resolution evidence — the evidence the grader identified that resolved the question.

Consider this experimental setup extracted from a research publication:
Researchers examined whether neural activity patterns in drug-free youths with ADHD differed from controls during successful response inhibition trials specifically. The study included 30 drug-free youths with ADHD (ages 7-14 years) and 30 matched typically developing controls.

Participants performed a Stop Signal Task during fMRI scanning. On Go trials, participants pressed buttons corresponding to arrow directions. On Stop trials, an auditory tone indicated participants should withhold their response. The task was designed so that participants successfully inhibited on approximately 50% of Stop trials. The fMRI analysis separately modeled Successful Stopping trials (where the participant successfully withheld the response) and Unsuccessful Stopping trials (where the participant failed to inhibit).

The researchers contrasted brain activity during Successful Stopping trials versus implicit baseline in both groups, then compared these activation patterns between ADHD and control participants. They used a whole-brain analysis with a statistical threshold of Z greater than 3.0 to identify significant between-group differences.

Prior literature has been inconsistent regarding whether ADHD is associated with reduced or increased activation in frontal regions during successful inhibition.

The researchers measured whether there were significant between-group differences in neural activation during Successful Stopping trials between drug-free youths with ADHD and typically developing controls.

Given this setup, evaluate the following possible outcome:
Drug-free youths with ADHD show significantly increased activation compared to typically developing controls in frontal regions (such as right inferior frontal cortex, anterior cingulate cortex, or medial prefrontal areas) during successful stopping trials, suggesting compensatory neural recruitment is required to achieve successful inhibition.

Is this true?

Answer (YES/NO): NO